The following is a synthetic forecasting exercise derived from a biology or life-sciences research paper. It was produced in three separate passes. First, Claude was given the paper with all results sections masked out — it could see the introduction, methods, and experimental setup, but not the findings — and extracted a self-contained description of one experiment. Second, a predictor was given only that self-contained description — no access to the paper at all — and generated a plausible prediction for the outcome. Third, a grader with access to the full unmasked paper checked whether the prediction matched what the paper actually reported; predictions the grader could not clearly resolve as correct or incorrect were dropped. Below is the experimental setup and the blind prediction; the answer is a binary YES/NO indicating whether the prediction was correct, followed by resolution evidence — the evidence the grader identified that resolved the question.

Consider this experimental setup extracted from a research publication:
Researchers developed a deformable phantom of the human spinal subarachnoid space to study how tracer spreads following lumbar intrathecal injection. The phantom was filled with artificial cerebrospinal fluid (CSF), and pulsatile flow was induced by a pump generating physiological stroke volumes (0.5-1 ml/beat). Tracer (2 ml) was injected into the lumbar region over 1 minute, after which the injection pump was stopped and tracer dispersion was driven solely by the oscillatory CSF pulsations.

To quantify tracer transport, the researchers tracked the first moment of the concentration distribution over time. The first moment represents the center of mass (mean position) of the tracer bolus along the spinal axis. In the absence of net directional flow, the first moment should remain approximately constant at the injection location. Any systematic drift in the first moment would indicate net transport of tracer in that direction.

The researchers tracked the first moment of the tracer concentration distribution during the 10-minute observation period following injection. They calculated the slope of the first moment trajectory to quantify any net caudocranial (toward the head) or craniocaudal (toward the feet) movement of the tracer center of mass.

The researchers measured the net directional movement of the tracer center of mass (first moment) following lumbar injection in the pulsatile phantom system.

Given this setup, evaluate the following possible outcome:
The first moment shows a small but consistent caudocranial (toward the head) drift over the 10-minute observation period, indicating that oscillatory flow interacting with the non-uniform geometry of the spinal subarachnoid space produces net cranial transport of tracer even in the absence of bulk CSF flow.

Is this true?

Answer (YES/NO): YES